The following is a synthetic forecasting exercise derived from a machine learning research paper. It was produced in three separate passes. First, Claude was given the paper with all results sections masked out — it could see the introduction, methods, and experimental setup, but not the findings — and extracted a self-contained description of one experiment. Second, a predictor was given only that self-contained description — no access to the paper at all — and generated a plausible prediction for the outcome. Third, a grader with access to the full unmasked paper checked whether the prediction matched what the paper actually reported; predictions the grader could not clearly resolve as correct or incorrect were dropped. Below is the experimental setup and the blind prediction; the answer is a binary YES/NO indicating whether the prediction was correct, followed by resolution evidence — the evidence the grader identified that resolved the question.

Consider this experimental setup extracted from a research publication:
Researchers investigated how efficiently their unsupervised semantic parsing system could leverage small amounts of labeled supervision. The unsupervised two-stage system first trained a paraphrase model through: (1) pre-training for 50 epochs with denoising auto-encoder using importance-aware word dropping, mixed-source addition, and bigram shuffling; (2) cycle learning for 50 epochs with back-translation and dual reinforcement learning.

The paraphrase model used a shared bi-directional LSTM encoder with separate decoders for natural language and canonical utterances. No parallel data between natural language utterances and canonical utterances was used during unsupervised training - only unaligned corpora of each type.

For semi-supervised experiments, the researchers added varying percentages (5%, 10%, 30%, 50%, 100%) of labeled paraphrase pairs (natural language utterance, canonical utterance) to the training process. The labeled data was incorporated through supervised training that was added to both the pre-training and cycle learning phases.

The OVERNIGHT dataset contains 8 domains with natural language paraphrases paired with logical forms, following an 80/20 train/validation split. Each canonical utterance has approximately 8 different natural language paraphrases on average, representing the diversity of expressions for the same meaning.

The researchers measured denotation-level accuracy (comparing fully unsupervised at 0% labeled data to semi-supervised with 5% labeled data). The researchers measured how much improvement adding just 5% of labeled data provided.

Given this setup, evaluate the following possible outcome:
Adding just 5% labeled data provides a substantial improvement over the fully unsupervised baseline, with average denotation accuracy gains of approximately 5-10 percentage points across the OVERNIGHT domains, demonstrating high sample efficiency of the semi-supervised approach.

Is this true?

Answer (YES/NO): YES